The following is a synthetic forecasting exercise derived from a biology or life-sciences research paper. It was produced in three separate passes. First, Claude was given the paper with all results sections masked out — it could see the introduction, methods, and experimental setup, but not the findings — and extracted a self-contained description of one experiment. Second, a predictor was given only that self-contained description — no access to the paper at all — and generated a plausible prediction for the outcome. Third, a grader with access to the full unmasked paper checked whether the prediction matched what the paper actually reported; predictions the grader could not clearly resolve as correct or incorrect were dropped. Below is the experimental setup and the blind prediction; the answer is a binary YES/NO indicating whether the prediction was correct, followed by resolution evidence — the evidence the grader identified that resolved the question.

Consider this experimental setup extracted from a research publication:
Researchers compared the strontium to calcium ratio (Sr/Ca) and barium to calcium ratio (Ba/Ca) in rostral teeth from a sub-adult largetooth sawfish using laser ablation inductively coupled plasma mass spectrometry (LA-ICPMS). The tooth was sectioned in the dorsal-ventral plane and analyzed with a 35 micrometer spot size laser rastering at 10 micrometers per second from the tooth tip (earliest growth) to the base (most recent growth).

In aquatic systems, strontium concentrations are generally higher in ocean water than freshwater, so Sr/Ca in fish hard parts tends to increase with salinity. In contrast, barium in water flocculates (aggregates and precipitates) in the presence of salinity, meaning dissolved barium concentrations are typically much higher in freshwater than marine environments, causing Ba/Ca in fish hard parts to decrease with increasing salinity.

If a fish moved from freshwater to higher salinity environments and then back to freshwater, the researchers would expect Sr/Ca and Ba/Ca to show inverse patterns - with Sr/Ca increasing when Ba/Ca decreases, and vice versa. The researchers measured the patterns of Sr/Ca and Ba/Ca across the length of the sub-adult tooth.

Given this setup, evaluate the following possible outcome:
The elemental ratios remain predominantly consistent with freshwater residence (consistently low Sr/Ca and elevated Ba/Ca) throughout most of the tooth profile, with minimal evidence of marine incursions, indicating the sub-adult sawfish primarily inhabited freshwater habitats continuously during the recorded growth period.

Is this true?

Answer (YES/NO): NO